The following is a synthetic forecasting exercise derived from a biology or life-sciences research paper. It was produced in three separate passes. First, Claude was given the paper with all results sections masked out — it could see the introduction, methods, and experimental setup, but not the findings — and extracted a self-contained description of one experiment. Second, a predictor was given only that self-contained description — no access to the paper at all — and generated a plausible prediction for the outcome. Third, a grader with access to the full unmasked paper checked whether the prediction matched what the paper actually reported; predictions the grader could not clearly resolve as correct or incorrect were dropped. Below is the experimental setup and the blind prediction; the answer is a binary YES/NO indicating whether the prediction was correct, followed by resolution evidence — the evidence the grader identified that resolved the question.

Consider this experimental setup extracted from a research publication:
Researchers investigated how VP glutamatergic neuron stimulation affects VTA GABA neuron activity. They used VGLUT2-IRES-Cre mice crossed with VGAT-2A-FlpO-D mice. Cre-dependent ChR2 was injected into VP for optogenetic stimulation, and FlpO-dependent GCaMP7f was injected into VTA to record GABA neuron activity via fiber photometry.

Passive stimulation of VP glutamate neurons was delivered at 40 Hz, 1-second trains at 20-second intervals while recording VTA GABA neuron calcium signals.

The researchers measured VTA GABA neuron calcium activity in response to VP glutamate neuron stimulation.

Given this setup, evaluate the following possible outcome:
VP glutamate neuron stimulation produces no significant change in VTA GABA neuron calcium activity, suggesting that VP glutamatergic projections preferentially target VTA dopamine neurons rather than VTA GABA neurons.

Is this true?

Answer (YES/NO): NO